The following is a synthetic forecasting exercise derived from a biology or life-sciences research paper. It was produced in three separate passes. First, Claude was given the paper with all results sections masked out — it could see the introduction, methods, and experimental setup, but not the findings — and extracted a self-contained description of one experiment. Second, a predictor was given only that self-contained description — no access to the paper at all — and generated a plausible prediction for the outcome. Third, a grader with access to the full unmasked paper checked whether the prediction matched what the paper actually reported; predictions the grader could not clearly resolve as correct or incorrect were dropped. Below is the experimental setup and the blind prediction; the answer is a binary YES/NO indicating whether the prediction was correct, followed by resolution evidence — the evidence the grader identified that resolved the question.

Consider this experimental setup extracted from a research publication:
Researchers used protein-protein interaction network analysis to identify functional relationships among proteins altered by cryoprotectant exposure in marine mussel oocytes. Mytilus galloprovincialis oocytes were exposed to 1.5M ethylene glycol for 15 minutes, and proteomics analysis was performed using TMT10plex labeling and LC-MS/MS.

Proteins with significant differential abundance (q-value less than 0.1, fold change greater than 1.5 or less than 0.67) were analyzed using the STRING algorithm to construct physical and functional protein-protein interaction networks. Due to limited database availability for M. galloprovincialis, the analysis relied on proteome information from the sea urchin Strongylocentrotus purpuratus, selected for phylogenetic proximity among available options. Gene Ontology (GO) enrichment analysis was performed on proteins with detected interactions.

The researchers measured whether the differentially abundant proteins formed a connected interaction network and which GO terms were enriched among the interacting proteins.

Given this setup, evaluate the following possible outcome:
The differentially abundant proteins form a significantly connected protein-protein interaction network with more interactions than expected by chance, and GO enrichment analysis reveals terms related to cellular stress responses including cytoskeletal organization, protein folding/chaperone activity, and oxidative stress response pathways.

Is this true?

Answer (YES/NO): NO